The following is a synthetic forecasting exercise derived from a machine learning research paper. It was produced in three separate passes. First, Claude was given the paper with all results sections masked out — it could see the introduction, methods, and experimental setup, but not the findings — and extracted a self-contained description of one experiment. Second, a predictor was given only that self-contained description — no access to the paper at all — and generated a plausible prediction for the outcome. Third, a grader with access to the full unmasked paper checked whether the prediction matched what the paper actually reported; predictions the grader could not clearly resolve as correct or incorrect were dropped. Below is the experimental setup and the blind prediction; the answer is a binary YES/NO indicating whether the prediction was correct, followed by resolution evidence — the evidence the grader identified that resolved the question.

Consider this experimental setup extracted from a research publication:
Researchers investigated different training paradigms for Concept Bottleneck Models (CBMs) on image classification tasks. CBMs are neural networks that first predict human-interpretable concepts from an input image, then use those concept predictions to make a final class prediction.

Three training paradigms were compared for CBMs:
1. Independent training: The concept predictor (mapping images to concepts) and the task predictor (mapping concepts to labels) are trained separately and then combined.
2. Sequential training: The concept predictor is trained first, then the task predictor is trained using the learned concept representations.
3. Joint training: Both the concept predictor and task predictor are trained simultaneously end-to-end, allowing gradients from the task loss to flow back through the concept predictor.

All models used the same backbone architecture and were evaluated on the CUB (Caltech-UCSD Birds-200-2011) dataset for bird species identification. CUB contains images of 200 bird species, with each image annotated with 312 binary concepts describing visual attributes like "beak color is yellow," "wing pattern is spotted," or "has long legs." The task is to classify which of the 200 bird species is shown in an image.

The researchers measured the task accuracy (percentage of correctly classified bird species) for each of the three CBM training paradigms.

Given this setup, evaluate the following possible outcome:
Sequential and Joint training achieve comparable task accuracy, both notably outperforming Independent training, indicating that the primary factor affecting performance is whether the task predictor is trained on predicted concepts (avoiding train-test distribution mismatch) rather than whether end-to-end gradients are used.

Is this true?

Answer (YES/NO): NO